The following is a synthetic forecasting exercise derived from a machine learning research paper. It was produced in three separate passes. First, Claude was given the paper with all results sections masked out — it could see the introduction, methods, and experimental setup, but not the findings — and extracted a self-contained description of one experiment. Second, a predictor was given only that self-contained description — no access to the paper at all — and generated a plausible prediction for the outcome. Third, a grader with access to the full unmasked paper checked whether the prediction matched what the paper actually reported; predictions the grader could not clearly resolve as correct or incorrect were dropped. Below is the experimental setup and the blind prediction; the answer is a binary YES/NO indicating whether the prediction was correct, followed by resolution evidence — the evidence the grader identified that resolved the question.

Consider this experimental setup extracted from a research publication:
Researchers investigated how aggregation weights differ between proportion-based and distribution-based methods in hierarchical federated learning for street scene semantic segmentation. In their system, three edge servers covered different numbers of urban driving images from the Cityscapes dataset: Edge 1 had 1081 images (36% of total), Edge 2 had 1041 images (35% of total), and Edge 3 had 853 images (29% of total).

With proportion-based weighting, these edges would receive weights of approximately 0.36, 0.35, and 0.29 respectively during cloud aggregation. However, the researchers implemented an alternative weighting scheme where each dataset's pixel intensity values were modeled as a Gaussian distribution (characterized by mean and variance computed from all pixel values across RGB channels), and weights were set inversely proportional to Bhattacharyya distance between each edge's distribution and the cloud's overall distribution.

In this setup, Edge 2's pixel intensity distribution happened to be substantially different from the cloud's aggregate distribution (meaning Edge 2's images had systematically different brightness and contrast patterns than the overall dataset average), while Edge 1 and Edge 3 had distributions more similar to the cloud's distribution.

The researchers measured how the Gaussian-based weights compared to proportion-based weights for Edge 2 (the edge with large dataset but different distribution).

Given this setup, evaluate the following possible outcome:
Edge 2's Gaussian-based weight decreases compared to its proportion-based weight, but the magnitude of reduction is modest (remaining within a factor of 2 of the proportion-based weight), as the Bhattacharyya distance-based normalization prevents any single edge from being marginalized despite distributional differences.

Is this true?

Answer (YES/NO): NO